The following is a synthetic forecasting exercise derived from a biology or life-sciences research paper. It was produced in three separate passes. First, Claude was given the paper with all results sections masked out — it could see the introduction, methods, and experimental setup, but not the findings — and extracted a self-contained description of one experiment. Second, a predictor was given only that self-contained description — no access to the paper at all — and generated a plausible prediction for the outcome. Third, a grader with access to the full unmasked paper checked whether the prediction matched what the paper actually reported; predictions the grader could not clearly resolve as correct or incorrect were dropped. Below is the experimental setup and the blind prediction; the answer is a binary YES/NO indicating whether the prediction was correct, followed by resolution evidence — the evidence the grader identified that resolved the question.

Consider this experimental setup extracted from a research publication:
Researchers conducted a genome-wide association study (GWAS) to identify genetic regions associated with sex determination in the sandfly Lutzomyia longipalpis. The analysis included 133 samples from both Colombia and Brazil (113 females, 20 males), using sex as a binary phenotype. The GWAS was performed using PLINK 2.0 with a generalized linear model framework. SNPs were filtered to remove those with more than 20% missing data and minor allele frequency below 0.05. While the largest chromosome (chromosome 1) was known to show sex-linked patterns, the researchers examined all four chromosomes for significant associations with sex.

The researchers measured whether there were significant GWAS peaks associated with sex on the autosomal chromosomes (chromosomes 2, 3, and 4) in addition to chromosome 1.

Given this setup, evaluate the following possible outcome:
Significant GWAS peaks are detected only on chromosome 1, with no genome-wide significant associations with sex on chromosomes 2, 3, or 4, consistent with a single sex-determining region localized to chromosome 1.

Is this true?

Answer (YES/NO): NO